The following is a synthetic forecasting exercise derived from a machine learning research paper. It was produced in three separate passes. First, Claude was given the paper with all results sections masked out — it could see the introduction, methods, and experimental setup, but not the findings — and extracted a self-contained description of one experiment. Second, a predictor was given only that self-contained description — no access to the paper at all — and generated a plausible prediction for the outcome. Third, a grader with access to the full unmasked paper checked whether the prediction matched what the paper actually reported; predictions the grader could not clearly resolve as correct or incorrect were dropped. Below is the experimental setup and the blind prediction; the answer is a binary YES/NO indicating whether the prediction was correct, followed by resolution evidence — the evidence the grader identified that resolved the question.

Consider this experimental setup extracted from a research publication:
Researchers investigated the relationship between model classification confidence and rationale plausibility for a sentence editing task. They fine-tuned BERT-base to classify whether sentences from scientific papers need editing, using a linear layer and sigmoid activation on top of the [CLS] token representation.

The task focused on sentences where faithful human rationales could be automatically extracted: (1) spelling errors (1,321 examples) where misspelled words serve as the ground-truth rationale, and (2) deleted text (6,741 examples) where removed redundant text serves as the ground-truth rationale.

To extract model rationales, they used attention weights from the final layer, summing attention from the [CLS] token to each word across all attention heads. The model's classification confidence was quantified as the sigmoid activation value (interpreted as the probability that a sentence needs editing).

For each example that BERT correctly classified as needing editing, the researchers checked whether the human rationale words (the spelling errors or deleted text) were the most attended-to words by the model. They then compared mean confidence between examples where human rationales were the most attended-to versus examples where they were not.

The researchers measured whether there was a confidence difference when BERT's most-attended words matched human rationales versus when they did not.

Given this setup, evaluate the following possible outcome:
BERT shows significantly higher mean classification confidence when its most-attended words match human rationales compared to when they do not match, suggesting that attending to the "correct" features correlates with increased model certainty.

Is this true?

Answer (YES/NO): YES